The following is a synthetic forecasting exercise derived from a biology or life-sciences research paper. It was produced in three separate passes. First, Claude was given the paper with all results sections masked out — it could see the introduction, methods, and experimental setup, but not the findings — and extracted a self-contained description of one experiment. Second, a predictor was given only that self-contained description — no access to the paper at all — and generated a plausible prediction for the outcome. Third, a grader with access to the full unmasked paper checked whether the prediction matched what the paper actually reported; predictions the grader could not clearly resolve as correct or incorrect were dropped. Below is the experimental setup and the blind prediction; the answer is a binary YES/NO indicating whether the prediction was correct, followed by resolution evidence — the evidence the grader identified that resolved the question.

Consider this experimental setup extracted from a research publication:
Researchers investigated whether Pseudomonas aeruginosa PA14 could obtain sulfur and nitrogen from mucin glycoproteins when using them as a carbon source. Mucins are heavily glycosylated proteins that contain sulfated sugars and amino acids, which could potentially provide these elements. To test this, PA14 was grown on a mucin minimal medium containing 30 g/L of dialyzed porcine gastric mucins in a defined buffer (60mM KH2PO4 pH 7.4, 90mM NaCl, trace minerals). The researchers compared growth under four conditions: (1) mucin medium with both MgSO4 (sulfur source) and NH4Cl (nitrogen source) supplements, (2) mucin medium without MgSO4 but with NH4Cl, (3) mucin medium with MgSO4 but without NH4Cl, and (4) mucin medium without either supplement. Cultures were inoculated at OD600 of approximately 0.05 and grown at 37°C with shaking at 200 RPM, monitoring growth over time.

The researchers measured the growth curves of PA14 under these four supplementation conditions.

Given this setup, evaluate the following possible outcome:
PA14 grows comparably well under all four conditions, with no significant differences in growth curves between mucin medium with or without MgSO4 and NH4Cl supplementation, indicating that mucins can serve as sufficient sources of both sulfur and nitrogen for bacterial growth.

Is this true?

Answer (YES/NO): YES